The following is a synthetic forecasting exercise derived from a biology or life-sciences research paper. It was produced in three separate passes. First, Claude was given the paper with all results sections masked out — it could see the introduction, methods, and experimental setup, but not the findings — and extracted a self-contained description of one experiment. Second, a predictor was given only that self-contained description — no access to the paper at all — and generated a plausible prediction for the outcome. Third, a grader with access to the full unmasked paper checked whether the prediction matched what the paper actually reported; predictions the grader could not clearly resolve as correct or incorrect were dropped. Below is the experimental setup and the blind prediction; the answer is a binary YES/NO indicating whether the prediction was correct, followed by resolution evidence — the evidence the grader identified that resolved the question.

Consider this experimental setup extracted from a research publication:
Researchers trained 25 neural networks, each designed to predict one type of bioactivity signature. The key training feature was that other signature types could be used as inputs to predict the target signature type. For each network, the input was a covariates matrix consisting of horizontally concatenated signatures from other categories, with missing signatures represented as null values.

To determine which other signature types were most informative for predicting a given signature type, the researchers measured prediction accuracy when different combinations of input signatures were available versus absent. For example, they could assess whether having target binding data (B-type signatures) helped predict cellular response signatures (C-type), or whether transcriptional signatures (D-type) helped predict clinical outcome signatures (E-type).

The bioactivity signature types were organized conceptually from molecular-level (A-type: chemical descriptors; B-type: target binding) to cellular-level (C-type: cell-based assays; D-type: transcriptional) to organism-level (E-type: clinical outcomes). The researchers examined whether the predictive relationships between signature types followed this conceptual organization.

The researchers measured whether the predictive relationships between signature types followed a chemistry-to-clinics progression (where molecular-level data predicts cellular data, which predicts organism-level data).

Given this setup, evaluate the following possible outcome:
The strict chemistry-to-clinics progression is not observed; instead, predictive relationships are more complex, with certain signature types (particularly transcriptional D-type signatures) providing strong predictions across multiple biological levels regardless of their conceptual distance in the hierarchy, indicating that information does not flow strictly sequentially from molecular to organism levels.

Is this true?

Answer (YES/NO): NO